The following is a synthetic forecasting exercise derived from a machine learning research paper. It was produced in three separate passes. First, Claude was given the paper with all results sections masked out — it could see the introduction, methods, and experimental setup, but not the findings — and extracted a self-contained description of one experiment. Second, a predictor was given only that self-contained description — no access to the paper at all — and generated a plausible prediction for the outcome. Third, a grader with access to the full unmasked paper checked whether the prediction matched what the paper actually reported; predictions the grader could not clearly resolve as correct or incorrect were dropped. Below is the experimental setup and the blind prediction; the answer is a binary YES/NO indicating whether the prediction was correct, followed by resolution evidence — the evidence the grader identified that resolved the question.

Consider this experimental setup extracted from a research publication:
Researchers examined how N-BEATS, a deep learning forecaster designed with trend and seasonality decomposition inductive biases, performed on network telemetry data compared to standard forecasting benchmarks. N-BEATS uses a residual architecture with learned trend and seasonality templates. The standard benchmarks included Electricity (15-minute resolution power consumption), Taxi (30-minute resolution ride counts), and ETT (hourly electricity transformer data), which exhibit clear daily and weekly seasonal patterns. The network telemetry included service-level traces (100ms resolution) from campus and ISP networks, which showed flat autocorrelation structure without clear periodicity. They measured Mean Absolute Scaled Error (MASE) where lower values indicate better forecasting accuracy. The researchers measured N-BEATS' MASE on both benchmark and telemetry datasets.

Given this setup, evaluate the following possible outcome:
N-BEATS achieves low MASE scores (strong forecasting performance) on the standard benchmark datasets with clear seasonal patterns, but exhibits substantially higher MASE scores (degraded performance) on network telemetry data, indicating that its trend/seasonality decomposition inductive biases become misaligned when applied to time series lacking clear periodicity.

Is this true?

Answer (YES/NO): YES